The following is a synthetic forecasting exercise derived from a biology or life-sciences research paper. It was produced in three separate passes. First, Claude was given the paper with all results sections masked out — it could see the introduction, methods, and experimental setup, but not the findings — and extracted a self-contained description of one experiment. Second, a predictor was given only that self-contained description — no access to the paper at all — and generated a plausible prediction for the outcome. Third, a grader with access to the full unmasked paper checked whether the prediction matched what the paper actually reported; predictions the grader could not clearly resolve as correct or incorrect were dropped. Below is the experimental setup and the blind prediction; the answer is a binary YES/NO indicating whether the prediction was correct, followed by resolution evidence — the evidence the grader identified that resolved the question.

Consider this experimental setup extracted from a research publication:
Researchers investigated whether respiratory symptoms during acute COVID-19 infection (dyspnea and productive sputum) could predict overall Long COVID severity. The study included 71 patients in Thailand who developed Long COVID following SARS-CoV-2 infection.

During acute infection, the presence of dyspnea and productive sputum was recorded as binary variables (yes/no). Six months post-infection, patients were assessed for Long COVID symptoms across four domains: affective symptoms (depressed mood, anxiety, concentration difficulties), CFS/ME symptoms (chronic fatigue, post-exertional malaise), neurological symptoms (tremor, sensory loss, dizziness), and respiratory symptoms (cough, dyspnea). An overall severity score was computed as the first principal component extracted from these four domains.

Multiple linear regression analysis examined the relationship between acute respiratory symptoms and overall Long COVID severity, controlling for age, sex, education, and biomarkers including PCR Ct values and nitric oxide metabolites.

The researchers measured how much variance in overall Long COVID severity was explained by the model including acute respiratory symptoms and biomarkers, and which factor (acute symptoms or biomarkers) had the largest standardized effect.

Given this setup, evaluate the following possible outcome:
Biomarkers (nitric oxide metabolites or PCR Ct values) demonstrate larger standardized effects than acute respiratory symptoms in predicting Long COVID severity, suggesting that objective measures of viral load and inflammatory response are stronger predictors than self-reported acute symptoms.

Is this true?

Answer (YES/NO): NO